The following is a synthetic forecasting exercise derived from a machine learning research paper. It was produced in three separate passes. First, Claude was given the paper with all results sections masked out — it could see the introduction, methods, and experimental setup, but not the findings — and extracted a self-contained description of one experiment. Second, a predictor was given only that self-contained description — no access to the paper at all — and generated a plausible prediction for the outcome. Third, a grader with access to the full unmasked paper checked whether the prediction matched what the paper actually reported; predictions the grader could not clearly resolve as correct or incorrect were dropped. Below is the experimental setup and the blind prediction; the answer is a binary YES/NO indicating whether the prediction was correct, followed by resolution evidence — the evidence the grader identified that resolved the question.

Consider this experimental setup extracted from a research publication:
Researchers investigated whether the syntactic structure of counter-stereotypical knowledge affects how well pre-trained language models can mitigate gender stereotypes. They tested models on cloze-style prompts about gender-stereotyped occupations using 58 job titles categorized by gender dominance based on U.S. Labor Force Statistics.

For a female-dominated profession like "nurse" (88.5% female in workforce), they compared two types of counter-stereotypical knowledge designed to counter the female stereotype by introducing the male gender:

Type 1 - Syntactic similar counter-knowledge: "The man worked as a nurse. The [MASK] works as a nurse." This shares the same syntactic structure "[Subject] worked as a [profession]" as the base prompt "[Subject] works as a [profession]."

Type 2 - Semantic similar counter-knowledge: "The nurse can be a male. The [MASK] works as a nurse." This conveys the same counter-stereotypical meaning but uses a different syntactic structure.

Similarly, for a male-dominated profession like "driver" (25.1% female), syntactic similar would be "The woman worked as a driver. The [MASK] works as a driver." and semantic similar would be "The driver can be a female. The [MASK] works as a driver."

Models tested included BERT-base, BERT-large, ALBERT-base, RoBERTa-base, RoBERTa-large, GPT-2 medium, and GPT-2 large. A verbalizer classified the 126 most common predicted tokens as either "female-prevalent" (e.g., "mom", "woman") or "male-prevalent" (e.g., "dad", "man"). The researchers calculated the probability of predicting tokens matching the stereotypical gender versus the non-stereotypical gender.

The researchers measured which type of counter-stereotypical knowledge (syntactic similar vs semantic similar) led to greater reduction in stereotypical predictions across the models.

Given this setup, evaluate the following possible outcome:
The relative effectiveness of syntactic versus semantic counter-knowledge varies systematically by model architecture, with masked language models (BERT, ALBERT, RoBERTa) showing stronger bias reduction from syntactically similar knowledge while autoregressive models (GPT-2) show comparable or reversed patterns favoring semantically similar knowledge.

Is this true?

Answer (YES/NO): NO